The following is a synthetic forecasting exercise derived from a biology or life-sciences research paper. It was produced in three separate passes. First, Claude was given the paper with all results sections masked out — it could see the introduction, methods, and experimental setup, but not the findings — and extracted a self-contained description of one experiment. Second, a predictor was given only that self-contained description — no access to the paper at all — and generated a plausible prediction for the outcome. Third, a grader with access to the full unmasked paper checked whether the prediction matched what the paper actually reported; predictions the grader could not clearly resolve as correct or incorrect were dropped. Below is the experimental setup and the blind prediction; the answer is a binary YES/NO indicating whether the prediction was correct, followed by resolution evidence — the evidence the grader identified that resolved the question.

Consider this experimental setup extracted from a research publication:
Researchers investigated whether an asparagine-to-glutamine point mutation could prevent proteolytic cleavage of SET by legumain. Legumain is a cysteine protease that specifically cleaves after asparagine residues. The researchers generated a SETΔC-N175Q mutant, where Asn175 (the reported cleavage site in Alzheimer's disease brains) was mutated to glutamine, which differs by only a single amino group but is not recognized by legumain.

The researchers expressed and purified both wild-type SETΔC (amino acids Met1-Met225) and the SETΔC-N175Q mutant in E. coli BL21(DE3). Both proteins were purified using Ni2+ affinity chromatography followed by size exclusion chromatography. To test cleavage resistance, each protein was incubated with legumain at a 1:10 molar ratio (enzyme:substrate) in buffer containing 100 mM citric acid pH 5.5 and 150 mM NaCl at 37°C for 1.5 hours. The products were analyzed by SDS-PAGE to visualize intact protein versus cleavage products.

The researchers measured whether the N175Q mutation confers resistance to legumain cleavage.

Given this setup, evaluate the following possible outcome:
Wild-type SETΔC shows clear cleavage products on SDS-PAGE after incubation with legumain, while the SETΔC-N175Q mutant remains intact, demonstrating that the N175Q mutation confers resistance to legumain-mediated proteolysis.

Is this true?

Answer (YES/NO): NO